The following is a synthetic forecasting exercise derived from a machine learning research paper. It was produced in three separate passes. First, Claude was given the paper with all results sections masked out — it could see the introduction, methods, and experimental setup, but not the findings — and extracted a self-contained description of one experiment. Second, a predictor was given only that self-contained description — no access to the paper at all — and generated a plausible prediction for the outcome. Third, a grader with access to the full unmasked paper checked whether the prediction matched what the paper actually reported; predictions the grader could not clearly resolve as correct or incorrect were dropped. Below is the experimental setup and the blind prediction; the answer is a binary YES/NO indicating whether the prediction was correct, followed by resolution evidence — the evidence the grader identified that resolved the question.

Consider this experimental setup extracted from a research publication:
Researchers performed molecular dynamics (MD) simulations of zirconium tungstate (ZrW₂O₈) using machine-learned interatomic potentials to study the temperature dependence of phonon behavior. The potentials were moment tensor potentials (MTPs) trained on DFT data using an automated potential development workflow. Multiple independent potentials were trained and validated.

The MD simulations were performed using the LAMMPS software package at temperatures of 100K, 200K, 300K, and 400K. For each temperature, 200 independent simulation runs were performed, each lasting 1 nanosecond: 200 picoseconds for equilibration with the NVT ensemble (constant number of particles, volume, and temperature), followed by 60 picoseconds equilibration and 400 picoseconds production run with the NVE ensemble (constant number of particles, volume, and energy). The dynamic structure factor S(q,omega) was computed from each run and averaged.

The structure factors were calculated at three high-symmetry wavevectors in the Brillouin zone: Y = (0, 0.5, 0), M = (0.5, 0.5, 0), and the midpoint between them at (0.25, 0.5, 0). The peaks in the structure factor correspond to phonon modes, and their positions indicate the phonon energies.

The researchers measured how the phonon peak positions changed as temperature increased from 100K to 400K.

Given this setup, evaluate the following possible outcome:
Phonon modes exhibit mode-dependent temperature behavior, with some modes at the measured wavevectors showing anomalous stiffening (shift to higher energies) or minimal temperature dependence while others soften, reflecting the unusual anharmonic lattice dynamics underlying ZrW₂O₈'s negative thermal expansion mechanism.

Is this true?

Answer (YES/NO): YES